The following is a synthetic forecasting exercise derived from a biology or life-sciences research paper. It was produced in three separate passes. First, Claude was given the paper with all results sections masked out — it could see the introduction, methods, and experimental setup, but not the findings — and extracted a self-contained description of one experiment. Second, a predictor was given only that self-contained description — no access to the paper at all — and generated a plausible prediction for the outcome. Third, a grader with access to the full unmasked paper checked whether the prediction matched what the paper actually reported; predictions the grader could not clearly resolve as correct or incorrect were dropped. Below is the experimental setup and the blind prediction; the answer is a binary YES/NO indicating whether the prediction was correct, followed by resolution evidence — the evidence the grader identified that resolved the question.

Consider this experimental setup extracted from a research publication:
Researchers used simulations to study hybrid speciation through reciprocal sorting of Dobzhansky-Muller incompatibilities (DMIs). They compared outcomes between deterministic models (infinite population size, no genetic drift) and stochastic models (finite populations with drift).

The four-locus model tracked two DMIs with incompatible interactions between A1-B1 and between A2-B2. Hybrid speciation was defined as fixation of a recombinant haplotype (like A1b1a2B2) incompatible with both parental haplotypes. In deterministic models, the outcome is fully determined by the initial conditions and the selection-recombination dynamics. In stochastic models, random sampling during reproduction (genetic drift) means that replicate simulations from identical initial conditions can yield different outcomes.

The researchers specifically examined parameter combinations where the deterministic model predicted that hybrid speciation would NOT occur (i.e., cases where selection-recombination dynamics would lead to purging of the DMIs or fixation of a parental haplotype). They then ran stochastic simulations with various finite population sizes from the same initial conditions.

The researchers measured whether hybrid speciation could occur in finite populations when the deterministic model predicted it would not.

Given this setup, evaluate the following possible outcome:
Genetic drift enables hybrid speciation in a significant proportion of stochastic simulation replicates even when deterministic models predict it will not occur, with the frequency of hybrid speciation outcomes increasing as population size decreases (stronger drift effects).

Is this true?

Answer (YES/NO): NO